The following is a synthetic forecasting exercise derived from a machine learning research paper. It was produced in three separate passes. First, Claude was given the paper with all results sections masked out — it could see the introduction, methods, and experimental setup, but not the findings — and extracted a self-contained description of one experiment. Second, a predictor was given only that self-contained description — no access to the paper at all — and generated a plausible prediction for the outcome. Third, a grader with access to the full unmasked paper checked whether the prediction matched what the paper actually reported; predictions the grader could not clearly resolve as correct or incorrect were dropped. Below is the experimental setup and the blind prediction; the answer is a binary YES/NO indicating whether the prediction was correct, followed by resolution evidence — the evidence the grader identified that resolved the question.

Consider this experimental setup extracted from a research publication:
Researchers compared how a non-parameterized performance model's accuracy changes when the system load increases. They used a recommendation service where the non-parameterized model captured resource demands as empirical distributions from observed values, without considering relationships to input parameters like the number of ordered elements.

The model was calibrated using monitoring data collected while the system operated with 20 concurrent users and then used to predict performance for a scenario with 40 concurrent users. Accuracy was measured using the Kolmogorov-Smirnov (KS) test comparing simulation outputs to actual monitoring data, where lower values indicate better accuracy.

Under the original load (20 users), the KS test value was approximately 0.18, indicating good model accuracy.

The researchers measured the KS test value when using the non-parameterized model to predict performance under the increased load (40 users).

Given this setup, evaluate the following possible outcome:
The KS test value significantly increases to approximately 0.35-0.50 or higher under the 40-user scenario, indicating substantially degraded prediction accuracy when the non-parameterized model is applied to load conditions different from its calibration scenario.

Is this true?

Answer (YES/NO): NO